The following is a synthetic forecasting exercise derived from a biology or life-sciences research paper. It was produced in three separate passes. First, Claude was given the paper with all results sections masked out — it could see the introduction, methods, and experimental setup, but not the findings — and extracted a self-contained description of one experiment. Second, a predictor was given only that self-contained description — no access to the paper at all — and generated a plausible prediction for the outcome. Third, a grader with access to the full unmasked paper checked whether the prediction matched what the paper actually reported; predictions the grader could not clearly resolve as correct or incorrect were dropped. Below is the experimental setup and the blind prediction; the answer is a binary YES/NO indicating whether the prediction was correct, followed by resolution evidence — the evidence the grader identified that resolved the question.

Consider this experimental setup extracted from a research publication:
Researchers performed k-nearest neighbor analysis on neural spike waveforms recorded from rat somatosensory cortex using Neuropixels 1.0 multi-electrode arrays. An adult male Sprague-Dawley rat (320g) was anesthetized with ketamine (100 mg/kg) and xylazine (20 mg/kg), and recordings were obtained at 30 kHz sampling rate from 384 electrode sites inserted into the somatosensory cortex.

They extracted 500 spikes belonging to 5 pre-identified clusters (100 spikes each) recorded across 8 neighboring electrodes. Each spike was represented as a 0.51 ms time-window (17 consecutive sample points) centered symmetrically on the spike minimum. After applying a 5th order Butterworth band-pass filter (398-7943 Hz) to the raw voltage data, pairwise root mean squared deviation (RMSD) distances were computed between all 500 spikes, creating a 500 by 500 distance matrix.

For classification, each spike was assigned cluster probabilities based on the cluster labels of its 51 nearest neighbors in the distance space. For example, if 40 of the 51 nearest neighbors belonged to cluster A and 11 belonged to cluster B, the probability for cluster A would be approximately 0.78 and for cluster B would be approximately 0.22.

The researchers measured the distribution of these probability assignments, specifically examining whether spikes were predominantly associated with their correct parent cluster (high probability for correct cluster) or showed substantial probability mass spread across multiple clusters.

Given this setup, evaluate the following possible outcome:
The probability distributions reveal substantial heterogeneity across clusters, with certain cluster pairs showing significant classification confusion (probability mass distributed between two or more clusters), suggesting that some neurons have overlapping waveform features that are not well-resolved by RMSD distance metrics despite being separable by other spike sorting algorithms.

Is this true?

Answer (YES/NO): YES